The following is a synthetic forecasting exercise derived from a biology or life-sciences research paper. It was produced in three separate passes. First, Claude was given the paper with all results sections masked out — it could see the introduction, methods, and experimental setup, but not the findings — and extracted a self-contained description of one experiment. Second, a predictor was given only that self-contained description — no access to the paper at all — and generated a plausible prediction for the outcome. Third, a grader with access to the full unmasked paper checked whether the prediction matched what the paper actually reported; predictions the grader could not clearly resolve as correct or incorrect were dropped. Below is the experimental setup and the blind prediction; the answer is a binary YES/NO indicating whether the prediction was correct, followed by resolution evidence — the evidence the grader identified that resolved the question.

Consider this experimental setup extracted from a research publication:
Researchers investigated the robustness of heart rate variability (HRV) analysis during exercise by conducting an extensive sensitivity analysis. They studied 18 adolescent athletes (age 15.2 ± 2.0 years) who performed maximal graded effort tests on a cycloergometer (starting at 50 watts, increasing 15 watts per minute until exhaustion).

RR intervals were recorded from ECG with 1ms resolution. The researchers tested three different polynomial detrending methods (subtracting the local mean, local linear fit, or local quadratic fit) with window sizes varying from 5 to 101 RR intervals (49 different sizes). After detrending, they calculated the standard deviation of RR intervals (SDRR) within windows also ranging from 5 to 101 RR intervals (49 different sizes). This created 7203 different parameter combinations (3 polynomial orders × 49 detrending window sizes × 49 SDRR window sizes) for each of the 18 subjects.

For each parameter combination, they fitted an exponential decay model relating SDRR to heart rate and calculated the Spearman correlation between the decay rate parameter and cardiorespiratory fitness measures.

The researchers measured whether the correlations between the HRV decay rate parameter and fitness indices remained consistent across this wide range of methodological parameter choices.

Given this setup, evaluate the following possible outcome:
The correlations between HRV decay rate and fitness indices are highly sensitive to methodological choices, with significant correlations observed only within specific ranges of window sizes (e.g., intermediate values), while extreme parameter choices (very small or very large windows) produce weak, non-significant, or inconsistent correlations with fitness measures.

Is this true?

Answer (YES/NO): NO